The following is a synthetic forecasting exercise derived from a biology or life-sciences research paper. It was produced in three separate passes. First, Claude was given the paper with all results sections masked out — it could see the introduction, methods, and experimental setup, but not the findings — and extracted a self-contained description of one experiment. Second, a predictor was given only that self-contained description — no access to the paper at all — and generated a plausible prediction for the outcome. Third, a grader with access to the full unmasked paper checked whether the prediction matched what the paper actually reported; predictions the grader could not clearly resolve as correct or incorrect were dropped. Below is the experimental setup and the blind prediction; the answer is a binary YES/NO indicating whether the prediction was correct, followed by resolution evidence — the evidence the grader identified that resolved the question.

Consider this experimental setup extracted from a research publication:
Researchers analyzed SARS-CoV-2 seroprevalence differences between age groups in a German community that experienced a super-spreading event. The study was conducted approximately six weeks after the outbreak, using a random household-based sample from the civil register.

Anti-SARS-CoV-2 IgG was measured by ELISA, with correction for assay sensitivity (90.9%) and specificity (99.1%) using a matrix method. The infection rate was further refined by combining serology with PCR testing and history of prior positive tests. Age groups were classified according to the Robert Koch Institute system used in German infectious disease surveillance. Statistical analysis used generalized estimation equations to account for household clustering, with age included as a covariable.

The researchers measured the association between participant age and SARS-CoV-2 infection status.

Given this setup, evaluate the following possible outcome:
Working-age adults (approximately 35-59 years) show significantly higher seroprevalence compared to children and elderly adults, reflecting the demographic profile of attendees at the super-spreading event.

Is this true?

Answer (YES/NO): NO